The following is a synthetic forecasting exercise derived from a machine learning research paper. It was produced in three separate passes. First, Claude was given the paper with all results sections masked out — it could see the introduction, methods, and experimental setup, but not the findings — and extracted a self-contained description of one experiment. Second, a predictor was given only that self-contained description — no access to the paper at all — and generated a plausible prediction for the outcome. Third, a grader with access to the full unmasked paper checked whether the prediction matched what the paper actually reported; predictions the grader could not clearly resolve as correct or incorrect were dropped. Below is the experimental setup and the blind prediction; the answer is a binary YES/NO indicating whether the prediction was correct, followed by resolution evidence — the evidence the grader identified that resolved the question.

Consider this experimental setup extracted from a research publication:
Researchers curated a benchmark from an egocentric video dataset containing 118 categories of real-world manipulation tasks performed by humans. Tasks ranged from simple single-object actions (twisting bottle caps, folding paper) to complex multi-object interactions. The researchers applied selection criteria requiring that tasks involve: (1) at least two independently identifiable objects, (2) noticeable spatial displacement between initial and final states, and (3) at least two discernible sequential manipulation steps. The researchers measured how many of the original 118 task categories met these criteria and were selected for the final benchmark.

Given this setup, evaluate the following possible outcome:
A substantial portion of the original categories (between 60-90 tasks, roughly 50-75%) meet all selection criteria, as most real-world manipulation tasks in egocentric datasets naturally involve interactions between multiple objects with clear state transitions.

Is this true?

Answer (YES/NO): NO